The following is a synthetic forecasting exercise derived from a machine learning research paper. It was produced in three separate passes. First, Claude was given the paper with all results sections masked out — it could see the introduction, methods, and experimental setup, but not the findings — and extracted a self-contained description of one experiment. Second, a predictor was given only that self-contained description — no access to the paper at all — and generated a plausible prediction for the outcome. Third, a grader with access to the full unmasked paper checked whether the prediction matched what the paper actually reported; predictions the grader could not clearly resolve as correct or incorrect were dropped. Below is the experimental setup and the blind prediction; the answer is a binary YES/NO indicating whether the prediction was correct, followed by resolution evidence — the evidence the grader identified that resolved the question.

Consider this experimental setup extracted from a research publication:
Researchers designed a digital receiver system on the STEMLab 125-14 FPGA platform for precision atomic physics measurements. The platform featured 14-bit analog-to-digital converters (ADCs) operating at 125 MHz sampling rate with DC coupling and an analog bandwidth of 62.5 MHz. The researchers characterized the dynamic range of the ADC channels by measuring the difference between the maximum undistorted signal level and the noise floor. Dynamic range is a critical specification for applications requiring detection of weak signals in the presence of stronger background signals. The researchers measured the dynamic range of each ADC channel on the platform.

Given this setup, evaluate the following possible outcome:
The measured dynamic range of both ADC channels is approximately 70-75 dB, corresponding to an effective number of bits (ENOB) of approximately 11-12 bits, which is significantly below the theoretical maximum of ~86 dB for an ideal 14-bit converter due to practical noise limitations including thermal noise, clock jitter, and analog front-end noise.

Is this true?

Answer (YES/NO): NO